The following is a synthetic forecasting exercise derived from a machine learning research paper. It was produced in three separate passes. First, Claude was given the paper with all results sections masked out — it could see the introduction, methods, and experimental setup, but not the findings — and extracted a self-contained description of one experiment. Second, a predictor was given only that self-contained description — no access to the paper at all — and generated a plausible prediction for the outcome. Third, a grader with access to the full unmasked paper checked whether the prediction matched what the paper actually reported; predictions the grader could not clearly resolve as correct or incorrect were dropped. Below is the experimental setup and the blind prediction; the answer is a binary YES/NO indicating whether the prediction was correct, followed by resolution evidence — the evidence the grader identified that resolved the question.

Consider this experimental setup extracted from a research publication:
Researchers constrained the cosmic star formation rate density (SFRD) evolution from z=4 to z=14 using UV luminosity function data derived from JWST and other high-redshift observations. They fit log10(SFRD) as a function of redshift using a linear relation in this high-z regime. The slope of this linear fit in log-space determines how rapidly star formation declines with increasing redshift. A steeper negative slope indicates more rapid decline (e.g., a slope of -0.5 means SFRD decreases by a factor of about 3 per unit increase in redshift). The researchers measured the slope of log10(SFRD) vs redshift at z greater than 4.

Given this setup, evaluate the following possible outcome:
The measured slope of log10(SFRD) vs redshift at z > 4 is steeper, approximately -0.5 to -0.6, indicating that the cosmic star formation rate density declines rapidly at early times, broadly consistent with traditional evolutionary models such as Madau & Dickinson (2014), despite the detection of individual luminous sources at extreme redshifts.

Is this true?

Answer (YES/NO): NO